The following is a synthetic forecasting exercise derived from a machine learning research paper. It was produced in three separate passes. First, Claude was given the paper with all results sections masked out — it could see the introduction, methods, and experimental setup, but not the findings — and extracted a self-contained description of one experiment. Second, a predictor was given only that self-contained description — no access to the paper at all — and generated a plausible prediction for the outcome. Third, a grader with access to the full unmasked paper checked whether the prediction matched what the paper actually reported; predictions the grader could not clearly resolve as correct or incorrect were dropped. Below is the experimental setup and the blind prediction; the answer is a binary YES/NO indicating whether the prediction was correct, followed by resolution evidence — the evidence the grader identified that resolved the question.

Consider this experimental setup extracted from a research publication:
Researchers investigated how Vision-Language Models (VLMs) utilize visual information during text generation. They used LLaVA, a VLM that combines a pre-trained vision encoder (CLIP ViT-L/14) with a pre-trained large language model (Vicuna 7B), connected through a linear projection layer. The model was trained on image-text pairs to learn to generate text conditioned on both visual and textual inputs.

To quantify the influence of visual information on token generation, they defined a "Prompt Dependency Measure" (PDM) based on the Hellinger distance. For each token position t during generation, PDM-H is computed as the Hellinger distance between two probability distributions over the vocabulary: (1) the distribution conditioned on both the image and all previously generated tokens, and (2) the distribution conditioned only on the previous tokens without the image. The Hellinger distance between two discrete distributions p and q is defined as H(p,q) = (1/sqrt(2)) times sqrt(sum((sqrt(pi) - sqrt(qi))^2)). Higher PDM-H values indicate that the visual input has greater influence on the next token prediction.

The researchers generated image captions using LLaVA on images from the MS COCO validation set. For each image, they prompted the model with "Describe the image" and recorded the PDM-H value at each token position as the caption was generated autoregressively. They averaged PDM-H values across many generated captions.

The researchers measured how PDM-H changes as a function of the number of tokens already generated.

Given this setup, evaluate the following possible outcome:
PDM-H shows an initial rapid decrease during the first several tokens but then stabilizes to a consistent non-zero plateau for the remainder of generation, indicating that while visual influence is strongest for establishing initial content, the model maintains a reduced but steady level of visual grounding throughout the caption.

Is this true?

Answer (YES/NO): NO